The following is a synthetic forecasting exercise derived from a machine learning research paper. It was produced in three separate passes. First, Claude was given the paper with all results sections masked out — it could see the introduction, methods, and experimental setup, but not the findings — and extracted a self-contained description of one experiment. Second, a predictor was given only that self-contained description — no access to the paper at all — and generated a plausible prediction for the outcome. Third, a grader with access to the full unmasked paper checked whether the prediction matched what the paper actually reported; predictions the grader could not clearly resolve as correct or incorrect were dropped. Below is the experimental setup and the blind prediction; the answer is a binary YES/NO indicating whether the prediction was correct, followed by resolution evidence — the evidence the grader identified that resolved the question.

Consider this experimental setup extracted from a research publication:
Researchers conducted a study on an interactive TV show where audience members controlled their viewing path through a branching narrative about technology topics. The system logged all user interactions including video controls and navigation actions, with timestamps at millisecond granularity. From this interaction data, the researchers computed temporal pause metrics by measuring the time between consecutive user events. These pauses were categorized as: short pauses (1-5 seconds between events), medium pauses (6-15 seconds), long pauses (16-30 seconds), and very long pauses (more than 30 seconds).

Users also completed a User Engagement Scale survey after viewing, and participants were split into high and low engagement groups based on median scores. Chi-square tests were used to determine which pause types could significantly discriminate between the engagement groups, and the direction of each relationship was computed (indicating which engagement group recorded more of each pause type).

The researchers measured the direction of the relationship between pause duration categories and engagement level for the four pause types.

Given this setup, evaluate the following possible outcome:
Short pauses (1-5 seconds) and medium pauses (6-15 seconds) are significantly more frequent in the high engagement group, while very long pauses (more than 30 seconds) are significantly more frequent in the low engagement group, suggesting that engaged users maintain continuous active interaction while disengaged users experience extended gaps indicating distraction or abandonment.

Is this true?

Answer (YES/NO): NO